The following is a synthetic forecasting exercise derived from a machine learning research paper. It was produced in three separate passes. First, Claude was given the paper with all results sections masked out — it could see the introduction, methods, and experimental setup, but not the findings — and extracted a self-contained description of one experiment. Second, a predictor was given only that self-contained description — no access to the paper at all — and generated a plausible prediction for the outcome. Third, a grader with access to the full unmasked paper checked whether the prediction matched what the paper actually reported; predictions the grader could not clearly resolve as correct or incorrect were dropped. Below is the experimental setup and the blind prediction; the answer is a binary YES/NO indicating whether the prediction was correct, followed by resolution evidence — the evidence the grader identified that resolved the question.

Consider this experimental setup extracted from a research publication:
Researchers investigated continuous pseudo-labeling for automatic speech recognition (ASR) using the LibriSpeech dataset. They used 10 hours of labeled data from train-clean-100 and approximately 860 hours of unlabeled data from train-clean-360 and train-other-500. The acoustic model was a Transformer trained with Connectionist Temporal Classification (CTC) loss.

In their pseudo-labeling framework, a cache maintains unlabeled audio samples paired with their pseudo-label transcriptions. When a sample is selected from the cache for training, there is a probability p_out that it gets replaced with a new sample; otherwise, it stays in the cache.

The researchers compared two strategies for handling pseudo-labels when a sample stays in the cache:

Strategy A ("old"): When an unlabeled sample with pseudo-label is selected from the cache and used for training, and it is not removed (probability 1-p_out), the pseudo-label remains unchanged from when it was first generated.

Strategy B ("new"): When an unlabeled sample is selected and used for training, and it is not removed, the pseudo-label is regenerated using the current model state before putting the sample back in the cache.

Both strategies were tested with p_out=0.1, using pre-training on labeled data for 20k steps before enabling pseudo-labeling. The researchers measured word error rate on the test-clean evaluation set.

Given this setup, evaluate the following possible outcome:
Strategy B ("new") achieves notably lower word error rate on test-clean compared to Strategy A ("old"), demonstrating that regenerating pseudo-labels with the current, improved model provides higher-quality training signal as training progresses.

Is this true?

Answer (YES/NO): YES